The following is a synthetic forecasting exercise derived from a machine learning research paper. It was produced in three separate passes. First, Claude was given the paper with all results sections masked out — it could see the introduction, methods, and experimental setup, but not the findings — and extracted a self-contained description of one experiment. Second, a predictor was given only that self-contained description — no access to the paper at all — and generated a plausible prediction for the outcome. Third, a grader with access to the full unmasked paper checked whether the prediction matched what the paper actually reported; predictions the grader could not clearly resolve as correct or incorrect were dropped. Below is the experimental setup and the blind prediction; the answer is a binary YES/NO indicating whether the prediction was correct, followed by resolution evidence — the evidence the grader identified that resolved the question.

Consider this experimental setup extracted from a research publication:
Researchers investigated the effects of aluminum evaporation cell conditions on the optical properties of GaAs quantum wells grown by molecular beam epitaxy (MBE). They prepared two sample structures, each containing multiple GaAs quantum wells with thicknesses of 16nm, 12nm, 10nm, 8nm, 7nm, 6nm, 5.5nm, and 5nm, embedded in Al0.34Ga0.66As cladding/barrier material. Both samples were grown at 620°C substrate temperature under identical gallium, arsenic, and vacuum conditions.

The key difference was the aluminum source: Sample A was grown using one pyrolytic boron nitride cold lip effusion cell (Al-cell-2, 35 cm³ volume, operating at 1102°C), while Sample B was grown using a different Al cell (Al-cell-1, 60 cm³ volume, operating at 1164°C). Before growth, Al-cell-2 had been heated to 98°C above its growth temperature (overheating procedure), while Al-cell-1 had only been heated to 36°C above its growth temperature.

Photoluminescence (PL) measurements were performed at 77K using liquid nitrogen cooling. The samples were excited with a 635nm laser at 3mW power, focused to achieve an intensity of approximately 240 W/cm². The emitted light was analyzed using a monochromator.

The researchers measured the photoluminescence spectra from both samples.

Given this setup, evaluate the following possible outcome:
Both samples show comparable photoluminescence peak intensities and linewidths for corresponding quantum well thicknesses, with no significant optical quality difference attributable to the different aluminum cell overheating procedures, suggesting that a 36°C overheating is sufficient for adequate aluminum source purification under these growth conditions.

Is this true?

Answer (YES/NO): NO